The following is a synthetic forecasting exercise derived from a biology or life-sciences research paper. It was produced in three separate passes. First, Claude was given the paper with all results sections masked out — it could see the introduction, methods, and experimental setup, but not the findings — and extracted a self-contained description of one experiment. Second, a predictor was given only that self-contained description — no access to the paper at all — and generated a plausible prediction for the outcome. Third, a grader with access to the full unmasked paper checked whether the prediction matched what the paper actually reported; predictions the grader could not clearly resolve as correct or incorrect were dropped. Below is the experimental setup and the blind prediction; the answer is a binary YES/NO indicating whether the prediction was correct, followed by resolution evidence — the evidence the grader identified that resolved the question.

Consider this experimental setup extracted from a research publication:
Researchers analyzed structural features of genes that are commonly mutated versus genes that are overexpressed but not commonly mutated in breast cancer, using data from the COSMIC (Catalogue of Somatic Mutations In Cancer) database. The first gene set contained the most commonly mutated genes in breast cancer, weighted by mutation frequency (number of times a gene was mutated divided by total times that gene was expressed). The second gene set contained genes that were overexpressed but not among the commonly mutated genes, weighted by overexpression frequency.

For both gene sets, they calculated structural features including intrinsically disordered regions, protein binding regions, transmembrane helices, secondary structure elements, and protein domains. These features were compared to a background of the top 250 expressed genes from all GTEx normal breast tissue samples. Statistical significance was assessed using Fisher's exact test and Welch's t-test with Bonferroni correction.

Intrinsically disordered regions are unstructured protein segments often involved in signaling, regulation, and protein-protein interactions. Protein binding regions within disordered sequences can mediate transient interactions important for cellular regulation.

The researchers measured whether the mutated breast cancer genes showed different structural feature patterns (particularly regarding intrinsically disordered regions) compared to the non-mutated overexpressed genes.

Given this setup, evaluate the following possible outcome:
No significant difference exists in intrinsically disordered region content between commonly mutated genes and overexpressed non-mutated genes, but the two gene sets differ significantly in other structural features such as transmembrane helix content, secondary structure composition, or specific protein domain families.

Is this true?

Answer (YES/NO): YES